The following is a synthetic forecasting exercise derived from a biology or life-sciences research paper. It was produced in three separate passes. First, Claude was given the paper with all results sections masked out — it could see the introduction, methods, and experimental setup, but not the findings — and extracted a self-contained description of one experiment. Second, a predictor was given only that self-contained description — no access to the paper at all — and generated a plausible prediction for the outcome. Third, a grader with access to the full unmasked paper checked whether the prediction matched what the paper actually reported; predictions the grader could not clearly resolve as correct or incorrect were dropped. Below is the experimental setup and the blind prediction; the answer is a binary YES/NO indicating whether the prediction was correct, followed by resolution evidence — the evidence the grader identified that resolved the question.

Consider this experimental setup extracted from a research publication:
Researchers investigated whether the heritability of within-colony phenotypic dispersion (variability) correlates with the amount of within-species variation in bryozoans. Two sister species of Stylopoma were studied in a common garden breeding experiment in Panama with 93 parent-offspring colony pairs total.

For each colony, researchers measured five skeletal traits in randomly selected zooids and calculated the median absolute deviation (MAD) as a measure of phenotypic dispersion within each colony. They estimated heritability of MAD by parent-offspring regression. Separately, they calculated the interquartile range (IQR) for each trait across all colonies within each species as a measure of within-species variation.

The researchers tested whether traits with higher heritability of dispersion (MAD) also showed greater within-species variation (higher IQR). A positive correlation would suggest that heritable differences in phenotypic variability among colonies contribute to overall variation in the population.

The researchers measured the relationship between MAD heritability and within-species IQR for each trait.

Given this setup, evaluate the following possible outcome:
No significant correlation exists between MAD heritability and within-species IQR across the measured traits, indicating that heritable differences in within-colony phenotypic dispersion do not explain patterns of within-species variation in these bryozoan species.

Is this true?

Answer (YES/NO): NO